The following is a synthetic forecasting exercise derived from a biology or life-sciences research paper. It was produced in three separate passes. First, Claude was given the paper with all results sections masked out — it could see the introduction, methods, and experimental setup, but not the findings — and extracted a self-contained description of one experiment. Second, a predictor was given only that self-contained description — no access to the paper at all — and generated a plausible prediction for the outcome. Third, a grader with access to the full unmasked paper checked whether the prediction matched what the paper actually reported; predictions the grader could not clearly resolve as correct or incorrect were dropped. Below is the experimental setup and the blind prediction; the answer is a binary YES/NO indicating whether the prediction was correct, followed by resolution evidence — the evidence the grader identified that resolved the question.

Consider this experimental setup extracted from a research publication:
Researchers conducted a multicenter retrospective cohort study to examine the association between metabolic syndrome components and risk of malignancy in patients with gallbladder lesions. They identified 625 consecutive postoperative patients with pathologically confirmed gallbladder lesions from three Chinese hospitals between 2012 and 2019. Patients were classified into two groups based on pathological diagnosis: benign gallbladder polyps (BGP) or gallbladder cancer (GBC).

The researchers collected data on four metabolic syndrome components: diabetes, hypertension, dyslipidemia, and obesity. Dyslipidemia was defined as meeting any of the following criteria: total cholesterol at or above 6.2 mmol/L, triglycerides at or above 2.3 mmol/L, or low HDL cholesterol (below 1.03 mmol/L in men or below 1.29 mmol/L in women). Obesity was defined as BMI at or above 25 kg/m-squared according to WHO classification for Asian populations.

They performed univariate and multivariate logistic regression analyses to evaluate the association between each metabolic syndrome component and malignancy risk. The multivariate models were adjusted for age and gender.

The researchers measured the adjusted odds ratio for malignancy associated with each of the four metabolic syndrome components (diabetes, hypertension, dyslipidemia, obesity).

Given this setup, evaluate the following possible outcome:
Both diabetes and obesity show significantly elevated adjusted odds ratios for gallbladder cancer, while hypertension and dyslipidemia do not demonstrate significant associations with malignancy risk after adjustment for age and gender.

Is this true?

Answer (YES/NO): NO